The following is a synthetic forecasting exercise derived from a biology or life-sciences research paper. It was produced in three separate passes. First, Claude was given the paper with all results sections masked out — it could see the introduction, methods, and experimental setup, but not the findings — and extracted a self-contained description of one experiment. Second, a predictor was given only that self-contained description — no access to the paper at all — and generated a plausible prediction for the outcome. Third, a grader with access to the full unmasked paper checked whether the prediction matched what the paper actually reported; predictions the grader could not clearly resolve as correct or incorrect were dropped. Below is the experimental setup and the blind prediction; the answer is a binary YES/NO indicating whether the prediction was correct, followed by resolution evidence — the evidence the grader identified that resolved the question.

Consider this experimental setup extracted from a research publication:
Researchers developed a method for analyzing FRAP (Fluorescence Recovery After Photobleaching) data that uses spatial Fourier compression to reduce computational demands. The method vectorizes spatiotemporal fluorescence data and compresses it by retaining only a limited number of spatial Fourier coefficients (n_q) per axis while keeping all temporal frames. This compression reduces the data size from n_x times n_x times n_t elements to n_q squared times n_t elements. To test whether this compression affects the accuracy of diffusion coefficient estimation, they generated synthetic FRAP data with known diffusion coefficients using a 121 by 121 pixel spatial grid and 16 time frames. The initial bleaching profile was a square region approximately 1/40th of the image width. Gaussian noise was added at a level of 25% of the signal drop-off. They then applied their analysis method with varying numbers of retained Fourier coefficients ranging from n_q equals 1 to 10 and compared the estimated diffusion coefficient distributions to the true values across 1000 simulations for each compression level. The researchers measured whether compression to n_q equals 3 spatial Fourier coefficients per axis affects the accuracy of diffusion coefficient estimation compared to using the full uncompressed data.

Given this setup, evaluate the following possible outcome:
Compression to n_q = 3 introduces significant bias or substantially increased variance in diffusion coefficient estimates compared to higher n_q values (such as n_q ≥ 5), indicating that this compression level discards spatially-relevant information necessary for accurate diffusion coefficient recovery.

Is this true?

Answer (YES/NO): NO